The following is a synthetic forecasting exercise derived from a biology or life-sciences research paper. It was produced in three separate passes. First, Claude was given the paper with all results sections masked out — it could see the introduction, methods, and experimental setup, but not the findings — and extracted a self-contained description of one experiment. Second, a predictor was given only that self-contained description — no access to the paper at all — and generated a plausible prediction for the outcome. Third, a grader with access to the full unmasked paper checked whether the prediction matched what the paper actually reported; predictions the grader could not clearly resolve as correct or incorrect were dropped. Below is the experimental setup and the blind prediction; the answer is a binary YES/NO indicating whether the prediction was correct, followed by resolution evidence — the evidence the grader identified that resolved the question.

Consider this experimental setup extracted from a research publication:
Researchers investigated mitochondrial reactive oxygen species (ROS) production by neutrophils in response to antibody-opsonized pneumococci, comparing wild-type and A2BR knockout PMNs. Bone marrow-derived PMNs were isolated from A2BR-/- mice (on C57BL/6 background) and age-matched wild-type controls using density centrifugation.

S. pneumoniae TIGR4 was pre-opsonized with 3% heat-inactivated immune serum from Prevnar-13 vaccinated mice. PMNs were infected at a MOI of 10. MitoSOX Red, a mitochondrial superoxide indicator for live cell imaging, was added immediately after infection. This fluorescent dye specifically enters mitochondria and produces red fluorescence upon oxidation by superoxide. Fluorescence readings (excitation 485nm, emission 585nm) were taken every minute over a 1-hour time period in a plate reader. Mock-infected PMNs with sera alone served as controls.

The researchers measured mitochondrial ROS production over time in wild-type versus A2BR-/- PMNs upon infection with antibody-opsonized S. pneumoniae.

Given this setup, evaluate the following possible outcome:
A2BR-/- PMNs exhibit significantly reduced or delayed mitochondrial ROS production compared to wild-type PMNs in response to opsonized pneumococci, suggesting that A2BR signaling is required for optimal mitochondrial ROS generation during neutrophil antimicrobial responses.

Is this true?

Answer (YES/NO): NO